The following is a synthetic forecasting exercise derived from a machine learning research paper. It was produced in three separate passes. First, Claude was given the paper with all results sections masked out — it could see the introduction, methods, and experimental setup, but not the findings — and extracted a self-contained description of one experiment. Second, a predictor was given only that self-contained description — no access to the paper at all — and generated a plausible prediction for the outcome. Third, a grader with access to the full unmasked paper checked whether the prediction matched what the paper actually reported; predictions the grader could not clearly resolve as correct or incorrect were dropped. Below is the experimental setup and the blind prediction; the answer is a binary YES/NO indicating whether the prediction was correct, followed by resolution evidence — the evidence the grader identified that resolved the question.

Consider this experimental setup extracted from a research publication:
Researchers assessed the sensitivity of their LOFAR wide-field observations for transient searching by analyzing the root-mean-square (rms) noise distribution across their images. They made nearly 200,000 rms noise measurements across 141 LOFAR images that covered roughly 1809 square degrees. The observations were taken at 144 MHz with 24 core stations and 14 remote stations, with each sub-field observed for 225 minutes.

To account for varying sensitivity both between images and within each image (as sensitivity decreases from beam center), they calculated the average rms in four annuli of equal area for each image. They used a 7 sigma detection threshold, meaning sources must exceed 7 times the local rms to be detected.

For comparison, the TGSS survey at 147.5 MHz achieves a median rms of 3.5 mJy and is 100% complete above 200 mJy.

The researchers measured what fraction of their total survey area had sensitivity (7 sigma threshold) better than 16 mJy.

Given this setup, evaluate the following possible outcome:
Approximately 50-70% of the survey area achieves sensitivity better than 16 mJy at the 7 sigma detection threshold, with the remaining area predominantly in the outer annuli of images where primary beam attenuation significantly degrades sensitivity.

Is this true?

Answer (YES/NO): NO